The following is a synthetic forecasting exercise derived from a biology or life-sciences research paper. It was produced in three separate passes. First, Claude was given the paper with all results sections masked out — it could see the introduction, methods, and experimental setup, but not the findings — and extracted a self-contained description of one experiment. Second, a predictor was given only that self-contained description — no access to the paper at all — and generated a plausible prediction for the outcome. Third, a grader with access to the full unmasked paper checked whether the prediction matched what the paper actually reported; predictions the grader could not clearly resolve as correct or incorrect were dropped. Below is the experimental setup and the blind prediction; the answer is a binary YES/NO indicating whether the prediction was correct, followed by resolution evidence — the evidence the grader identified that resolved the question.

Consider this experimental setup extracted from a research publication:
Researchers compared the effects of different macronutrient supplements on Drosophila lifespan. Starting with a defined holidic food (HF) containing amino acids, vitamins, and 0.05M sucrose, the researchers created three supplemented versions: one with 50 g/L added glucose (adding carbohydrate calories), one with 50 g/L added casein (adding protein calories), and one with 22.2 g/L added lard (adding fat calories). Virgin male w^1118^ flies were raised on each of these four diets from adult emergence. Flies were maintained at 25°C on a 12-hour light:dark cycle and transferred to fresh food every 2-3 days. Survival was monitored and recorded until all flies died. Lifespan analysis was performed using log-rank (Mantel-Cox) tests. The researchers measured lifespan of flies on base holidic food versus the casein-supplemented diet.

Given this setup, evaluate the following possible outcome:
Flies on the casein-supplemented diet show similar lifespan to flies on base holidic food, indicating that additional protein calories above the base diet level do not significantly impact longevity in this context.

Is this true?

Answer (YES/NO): YES